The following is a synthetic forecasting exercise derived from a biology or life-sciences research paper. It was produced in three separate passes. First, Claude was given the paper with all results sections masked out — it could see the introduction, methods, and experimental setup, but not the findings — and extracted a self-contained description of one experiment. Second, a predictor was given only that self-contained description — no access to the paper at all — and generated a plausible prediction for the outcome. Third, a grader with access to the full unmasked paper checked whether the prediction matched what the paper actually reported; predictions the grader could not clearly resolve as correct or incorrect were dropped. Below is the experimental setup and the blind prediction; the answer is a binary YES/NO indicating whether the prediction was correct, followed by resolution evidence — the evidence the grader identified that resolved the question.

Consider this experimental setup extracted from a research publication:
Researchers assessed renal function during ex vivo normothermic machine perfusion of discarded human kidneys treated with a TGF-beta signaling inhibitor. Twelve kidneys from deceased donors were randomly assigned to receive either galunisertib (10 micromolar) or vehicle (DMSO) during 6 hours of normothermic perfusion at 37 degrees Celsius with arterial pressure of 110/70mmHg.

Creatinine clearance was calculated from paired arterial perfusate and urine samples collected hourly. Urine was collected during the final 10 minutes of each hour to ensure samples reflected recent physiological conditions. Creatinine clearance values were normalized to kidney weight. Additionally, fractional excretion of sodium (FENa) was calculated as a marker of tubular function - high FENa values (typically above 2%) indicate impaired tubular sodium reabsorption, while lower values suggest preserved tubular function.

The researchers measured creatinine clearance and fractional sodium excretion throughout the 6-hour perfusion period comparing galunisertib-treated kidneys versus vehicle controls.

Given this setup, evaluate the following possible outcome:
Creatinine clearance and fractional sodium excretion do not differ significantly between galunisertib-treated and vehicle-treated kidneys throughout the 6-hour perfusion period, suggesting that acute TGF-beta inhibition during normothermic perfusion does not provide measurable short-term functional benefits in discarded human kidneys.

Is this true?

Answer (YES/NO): YES